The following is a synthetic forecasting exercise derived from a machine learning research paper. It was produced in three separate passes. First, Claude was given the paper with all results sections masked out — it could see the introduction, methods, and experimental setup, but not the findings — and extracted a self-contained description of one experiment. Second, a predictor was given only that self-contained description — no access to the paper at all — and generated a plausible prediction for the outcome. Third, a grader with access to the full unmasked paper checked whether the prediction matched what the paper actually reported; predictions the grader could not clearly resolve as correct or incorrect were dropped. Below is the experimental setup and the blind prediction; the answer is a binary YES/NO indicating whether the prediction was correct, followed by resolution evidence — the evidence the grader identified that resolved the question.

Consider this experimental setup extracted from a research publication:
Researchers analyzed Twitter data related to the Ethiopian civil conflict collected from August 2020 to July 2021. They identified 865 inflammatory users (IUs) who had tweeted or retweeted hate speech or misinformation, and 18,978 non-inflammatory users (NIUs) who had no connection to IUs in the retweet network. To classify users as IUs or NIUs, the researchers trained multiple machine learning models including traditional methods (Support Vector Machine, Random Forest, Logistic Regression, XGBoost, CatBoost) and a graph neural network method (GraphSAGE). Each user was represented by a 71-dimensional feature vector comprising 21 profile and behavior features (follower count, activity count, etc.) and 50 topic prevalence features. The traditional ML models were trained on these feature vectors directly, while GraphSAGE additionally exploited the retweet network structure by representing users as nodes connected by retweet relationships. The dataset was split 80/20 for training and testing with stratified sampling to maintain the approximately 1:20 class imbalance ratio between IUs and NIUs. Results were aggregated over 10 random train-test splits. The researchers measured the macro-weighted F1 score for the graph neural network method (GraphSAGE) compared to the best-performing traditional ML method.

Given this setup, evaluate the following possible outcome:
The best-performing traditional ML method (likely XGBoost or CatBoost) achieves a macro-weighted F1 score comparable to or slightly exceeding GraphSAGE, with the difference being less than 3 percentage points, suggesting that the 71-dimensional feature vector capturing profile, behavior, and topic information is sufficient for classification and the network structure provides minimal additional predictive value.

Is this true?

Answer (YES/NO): NO